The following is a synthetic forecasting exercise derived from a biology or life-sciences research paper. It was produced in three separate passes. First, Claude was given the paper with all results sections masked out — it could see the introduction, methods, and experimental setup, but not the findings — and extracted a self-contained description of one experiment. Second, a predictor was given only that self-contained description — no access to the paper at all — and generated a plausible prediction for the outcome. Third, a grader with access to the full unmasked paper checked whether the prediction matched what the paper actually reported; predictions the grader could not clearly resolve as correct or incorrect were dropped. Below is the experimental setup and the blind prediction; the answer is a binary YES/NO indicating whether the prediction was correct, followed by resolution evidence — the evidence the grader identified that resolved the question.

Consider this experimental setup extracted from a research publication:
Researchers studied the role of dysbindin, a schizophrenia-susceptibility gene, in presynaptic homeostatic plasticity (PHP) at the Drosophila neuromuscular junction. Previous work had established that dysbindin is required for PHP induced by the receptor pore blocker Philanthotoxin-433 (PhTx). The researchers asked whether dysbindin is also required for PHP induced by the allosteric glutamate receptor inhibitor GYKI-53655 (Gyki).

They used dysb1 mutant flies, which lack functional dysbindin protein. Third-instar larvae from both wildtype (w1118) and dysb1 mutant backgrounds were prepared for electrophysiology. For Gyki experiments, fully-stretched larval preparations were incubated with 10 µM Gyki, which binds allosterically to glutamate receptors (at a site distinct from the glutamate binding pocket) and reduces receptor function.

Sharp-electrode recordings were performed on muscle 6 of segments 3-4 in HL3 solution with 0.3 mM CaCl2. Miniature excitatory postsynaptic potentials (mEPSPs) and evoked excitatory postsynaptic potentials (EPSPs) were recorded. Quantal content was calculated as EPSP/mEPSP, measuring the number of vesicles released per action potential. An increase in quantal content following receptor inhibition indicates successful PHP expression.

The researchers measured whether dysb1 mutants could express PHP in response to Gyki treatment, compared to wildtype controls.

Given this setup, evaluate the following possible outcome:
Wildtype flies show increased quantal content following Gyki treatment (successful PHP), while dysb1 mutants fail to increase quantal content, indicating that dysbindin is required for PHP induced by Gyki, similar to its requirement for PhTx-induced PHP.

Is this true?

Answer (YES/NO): NO